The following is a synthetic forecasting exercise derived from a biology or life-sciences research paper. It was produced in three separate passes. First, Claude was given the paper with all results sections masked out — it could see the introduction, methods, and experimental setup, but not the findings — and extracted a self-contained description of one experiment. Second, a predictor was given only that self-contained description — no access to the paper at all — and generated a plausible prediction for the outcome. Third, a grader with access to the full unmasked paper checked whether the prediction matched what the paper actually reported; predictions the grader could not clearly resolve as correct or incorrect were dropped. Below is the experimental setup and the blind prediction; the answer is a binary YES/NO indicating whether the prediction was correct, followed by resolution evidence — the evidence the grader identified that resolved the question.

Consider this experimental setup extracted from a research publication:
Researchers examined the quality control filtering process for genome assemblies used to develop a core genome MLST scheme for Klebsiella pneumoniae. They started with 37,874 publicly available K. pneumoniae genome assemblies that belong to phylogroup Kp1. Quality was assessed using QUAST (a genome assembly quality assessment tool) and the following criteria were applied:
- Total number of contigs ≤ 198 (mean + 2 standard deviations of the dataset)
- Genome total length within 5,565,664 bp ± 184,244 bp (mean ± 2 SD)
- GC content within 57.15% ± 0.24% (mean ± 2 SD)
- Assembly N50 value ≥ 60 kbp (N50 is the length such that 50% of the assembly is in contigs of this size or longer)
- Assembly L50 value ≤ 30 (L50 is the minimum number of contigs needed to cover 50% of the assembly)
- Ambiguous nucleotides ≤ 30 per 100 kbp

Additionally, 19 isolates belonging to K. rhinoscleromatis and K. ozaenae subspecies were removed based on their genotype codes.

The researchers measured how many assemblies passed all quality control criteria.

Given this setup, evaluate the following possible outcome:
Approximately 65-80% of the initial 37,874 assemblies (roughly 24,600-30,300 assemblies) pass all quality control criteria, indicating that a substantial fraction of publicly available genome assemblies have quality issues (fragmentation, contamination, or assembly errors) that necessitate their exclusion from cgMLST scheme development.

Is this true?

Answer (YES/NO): NO